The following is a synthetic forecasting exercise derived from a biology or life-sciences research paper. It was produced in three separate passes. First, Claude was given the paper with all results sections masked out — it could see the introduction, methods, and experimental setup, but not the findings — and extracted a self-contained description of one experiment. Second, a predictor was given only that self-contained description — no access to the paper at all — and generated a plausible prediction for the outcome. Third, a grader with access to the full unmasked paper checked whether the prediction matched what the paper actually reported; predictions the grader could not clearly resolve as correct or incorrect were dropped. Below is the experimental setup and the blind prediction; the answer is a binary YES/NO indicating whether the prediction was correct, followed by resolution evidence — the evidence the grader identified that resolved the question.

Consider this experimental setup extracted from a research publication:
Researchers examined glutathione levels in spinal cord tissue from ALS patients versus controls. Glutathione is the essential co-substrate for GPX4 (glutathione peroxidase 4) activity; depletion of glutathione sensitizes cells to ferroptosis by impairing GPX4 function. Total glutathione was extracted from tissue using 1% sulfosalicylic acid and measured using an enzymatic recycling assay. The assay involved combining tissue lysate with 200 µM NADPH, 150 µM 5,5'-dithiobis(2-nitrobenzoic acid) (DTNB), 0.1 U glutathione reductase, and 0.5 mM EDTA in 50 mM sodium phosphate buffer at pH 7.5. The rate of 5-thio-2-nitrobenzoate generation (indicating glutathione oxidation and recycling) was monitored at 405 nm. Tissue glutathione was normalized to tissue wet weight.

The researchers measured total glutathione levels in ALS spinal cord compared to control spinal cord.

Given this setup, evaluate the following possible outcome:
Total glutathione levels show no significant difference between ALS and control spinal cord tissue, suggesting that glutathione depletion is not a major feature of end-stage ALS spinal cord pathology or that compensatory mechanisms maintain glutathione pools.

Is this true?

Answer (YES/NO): NO